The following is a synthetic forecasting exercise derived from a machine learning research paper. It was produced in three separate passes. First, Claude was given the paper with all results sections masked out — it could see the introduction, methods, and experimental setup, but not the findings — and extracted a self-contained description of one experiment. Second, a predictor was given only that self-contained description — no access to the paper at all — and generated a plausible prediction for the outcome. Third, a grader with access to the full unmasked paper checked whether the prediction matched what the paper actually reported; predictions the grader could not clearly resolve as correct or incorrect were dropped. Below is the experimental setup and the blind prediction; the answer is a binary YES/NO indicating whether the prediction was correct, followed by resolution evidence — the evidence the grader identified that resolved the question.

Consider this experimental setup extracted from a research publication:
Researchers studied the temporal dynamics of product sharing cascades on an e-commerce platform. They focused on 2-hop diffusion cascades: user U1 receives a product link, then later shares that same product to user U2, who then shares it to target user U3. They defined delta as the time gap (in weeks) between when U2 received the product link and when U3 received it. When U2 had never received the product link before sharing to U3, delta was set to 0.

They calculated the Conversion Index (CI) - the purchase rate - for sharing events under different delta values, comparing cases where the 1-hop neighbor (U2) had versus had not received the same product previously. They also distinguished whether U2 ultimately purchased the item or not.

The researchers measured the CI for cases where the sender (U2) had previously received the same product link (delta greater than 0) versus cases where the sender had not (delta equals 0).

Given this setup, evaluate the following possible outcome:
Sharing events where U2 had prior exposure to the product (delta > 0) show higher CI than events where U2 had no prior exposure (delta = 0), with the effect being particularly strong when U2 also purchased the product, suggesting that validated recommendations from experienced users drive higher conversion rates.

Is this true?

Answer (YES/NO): YES